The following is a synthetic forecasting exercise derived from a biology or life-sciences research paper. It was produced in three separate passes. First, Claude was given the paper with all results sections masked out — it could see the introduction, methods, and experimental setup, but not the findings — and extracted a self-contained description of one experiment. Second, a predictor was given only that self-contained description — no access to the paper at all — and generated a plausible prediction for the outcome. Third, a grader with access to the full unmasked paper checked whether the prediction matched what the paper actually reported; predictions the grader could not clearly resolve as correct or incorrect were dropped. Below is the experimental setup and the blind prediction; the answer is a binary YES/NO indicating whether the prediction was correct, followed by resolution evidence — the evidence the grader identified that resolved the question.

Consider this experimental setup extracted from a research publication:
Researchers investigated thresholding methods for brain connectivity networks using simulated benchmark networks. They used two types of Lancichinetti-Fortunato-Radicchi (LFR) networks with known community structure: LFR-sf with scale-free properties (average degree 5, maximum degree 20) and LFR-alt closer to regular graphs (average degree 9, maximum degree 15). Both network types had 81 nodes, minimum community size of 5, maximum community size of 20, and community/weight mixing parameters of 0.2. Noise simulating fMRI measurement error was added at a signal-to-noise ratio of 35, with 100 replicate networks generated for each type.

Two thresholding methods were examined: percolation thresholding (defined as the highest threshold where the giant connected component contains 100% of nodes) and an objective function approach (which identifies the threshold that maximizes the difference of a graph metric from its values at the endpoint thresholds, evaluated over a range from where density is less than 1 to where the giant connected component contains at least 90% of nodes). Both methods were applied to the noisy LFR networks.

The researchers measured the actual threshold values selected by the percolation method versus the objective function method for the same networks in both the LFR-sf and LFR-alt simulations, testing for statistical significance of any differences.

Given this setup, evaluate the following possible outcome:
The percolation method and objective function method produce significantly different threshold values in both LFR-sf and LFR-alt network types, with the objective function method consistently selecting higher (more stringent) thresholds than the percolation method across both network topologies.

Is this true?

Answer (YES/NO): NO